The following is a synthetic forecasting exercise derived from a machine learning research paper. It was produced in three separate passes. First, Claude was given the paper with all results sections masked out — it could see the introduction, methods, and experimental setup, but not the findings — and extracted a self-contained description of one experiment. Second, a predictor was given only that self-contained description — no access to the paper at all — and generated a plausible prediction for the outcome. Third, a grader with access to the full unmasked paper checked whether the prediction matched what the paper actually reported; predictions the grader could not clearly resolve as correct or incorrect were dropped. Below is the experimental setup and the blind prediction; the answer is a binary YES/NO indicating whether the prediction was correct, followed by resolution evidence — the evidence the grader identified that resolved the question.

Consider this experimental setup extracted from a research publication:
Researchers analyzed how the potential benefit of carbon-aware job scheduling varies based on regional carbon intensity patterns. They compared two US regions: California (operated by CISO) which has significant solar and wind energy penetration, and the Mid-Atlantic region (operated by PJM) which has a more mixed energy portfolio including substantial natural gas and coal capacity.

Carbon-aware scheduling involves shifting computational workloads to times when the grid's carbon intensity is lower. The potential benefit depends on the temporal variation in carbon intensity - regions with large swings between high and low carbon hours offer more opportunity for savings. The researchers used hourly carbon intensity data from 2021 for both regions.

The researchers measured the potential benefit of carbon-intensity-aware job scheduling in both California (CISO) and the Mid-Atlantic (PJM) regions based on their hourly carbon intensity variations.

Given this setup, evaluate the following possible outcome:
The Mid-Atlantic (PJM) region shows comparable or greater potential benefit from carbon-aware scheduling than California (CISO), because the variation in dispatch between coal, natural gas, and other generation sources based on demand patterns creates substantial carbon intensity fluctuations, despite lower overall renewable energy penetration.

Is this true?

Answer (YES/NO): NO